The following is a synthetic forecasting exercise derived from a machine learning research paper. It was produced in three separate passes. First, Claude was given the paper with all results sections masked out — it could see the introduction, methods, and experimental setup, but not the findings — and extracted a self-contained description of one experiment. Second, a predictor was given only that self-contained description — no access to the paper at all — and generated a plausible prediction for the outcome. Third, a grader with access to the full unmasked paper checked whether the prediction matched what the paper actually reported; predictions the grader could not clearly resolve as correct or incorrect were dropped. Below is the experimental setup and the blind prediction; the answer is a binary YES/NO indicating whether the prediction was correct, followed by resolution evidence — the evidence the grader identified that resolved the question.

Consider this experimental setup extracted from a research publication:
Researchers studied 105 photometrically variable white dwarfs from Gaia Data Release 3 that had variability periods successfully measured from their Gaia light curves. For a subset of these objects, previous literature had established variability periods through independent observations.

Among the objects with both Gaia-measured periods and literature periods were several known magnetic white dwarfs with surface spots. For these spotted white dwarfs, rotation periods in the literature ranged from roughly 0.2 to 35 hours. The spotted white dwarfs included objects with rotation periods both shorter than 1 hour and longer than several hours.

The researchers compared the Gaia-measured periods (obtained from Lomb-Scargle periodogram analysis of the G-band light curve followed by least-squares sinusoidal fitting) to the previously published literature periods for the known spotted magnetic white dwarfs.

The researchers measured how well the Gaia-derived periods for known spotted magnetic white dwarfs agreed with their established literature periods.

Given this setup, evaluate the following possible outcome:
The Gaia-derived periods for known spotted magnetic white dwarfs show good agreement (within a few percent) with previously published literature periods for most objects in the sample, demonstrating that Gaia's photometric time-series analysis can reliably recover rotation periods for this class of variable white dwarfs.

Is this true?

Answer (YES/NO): YES